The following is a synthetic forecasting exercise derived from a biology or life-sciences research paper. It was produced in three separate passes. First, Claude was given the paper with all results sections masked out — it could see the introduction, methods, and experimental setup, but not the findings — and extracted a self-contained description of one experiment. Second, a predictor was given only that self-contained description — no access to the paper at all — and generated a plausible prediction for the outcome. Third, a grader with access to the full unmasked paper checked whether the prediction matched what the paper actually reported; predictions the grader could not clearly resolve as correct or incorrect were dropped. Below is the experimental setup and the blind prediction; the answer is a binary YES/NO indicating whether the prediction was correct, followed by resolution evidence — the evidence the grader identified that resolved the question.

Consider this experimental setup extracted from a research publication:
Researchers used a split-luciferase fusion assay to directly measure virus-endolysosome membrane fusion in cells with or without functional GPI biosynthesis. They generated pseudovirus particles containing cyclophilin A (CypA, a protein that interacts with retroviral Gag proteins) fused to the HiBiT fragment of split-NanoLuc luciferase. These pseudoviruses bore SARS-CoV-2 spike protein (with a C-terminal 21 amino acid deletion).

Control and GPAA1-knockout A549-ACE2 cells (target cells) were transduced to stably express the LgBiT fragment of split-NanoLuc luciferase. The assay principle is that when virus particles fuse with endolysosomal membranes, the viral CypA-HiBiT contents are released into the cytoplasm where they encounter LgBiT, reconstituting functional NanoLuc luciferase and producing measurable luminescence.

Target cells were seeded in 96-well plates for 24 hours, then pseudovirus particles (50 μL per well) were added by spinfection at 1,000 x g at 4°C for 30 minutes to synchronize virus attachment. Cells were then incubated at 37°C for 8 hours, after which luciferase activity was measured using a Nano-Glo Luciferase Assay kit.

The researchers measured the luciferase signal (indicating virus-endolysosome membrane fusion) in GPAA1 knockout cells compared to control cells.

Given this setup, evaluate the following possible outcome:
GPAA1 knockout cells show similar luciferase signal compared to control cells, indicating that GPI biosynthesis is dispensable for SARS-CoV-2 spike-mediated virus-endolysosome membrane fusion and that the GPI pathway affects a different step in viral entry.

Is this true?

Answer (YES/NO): NO